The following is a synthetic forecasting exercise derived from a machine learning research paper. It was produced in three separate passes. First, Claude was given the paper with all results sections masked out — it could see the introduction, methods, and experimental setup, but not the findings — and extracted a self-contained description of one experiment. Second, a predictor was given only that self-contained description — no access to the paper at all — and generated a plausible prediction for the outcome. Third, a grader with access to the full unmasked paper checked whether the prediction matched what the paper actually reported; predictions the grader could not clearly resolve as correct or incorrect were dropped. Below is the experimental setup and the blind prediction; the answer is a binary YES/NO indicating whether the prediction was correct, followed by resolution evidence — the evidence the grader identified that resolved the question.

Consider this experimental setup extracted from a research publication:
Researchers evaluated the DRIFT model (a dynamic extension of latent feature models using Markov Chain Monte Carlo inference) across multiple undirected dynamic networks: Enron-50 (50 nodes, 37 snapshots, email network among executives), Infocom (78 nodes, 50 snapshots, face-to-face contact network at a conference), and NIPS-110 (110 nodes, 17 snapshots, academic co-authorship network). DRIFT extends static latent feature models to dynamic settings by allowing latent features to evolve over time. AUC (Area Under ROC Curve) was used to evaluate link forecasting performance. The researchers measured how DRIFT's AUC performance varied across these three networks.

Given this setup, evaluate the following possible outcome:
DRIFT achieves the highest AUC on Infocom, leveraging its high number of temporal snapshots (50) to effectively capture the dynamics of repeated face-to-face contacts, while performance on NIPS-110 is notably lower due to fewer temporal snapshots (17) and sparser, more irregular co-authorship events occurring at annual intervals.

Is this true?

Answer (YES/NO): NO